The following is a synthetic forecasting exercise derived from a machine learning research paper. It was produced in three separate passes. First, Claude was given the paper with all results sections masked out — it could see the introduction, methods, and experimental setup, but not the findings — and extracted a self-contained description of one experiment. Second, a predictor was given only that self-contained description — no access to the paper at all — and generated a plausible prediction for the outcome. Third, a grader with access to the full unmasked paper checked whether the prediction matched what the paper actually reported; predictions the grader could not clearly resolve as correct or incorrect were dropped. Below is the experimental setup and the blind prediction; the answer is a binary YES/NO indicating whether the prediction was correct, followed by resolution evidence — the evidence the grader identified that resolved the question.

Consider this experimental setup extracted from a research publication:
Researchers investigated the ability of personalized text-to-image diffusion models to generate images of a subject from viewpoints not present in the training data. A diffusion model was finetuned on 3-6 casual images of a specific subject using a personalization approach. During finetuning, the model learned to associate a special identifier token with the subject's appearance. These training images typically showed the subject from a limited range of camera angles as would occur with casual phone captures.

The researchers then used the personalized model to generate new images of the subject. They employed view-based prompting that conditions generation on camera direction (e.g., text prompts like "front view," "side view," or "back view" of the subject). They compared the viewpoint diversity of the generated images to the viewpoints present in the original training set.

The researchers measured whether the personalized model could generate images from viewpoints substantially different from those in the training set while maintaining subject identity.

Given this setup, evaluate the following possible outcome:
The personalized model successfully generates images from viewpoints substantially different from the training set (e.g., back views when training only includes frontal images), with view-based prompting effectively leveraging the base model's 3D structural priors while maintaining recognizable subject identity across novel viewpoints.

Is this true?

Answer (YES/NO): NO